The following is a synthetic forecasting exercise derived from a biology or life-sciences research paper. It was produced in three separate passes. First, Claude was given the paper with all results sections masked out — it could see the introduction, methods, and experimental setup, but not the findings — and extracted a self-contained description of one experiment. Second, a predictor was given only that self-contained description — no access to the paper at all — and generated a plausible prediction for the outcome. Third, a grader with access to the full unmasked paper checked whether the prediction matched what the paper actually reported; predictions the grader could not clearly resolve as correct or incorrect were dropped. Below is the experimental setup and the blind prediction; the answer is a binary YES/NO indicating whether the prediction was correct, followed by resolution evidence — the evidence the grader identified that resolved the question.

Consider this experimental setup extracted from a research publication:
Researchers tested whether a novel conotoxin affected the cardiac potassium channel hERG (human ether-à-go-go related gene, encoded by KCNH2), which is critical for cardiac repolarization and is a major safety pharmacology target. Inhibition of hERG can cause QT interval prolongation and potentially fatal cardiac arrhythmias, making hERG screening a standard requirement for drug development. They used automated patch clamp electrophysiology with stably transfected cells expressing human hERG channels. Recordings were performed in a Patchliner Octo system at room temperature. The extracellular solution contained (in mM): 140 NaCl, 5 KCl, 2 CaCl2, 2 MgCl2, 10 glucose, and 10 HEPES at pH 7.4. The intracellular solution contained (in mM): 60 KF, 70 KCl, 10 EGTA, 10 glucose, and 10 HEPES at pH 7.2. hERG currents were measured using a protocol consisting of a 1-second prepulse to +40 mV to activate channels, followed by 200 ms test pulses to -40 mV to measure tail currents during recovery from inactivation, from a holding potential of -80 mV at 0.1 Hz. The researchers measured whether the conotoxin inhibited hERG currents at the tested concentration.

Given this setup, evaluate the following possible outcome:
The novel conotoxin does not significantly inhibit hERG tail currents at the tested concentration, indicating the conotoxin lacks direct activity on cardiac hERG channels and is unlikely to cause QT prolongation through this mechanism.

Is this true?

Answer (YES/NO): YES